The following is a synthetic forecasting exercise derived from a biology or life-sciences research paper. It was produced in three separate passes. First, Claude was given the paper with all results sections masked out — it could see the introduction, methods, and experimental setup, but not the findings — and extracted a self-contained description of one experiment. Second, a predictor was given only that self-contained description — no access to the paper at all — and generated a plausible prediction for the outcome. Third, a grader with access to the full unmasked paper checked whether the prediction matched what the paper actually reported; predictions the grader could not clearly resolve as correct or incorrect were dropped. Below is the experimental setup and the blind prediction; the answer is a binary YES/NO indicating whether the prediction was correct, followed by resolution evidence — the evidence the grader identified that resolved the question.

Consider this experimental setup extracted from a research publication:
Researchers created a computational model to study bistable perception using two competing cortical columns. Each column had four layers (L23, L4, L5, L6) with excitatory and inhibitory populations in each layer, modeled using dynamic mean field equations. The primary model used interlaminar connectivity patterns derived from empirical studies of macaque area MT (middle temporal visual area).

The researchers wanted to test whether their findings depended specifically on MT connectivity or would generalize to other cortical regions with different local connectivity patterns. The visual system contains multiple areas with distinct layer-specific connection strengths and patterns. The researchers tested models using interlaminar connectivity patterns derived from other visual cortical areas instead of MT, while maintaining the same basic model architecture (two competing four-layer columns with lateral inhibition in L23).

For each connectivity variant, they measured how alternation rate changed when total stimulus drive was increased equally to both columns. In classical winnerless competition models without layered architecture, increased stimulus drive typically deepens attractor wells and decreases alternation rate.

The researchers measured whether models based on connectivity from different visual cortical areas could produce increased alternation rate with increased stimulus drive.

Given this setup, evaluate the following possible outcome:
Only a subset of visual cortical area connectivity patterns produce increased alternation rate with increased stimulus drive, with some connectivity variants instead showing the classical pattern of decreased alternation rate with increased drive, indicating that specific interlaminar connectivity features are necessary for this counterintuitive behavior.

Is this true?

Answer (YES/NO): NO